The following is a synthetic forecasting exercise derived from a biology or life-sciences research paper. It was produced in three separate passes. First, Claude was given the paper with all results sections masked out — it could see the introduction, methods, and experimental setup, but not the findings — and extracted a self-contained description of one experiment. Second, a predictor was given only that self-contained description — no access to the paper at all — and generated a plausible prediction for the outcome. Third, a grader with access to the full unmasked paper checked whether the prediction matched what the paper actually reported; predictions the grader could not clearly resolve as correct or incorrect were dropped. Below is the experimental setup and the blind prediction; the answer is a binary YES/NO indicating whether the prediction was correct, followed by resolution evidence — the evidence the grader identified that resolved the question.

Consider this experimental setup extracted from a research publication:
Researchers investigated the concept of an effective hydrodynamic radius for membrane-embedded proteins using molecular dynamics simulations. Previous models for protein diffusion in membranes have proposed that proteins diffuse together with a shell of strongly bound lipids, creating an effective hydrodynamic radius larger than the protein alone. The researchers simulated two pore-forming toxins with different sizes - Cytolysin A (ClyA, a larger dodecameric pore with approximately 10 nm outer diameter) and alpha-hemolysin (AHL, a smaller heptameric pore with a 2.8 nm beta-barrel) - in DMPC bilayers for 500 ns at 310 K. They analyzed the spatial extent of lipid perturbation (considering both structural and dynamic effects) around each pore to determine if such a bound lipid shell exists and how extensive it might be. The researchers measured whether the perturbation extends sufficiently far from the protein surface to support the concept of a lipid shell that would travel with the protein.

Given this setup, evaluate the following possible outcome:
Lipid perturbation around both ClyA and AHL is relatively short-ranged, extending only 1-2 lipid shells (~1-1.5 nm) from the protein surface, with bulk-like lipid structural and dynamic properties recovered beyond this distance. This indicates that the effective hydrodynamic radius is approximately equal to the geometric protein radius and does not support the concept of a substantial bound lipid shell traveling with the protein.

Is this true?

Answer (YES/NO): NO